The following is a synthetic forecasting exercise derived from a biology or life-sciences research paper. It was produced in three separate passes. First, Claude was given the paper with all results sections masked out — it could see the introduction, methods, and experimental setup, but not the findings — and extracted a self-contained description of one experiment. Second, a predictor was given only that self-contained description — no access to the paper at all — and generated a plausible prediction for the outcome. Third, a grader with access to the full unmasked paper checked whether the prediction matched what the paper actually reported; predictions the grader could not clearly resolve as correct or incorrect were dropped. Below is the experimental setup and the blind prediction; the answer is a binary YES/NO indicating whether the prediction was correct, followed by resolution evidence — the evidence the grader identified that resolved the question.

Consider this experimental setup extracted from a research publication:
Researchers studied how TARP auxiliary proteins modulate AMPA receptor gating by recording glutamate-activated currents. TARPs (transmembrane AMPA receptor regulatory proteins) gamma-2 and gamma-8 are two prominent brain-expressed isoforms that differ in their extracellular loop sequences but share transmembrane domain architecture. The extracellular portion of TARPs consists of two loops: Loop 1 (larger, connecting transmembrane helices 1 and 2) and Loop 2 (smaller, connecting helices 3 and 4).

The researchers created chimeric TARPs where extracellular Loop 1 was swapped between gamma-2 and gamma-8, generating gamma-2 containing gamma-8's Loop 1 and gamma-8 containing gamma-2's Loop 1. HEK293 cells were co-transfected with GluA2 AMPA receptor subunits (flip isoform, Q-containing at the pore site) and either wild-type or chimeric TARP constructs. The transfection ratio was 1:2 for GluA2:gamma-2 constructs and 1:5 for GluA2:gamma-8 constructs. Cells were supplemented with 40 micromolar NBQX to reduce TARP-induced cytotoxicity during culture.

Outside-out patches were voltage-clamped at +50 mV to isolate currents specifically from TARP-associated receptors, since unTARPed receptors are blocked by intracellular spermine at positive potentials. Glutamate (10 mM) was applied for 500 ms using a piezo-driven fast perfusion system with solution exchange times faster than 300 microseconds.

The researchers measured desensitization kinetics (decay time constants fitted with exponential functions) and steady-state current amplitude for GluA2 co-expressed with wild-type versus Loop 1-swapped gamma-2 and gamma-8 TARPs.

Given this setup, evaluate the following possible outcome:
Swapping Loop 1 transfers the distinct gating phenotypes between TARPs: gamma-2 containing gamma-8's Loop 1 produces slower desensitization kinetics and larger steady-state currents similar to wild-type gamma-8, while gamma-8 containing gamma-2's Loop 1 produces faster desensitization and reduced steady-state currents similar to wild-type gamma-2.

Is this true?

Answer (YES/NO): NO